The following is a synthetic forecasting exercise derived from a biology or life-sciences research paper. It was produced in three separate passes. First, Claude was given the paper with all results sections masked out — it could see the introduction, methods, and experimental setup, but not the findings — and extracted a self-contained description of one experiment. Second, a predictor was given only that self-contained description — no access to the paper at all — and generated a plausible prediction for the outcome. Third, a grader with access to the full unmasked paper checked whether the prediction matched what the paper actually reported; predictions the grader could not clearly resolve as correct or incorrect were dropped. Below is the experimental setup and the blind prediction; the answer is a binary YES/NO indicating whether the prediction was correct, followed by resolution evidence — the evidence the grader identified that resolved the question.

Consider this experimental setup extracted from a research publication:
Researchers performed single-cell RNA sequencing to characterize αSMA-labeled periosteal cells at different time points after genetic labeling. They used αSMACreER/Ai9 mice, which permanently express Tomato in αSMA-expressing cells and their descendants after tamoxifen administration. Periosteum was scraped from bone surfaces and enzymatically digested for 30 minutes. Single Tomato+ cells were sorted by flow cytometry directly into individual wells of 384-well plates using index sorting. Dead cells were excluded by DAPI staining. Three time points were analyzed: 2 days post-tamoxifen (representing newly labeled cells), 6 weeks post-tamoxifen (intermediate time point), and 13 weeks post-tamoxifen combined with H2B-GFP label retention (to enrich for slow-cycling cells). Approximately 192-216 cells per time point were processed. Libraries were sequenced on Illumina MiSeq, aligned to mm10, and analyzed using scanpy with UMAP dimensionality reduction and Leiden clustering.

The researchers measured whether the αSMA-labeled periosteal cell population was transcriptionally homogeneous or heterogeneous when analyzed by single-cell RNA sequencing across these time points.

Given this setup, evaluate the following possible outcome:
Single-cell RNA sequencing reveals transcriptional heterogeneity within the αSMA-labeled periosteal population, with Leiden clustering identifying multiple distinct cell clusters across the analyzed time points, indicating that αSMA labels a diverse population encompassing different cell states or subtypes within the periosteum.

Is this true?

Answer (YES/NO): YES